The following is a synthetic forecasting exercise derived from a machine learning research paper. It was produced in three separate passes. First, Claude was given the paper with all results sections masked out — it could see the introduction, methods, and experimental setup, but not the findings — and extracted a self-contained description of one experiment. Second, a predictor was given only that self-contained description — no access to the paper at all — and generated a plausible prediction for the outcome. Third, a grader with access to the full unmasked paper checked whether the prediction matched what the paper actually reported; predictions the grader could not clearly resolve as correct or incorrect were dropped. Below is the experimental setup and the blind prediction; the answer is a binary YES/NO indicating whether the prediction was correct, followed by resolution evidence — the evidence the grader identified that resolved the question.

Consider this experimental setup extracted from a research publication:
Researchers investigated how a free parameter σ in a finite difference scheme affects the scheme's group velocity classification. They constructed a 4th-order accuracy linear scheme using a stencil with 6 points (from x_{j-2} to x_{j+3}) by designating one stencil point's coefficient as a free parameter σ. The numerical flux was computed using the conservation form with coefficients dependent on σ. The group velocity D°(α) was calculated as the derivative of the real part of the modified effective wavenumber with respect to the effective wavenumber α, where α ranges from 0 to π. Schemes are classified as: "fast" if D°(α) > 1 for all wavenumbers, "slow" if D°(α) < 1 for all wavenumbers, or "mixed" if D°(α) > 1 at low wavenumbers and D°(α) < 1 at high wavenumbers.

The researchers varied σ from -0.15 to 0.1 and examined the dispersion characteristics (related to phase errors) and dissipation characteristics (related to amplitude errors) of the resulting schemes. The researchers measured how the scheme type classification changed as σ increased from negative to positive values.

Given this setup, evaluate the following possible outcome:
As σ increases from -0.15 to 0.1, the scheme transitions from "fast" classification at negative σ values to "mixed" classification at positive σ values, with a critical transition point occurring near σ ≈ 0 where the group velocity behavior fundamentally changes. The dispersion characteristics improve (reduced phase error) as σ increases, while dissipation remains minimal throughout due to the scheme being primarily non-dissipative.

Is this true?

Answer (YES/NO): NO